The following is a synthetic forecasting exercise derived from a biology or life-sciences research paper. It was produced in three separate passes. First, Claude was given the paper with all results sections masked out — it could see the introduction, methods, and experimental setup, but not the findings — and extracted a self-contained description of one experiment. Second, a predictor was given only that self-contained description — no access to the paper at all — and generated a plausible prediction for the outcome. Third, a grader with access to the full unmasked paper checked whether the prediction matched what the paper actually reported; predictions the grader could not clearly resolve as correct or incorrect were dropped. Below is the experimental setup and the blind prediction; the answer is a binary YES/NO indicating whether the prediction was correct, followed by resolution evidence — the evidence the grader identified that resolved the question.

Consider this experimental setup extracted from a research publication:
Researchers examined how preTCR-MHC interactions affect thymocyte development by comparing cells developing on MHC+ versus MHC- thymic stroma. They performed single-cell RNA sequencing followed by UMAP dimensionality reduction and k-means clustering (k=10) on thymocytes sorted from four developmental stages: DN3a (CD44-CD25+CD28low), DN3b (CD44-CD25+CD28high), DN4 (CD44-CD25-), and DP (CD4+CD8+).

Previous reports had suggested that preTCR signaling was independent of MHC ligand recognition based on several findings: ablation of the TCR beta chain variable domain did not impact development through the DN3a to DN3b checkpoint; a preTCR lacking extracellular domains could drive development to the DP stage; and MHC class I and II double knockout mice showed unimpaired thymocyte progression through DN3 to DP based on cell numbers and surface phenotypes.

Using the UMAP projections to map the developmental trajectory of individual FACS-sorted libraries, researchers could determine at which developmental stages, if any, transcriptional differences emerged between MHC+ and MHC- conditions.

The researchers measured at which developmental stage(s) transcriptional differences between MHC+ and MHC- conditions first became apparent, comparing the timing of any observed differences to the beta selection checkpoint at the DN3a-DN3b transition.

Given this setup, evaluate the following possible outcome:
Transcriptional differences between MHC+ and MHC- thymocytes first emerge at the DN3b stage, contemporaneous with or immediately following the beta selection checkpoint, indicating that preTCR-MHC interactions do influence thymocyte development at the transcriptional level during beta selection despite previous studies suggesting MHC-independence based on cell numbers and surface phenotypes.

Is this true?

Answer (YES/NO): YES